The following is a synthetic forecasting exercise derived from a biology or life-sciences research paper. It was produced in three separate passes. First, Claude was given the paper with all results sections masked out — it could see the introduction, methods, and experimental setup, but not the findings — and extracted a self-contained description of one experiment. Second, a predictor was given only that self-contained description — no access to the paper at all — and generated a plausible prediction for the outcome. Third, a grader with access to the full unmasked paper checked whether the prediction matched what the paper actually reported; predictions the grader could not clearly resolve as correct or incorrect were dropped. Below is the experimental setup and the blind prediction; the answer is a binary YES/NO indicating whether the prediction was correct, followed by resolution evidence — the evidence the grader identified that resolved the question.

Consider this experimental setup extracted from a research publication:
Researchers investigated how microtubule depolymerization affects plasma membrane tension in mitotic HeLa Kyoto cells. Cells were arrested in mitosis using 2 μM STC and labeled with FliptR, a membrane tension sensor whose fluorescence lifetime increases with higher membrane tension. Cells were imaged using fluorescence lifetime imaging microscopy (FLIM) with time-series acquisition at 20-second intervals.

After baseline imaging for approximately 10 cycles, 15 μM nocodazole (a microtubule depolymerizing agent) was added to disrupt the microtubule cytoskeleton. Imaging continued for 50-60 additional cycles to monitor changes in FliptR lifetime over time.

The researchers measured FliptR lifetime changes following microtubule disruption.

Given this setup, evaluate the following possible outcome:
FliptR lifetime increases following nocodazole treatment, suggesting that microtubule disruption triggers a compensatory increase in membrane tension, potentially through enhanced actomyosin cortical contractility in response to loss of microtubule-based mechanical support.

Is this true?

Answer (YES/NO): NO